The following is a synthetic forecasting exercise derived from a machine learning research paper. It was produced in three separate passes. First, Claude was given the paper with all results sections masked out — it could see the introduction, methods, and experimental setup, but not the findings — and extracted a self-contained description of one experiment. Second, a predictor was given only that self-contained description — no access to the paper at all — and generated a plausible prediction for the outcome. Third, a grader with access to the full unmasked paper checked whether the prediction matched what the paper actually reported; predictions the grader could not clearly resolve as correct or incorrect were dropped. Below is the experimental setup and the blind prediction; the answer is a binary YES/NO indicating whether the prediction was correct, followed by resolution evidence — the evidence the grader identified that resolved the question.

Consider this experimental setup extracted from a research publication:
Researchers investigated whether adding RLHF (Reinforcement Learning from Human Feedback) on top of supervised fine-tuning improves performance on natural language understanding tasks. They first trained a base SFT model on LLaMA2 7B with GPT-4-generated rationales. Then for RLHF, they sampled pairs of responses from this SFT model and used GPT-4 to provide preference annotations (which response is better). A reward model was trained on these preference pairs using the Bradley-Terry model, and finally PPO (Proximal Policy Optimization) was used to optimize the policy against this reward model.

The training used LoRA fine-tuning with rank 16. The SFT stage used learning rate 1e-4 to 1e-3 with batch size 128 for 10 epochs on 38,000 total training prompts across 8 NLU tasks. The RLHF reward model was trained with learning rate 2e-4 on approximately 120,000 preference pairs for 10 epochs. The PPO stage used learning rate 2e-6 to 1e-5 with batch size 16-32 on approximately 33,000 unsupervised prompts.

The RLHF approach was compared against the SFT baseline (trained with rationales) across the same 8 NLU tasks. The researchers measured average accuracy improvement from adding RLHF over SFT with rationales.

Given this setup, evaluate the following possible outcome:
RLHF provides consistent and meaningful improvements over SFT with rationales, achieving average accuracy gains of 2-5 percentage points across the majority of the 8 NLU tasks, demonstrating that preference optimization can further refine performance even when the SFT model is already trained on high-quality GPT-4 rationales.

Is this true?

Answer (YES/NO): NO